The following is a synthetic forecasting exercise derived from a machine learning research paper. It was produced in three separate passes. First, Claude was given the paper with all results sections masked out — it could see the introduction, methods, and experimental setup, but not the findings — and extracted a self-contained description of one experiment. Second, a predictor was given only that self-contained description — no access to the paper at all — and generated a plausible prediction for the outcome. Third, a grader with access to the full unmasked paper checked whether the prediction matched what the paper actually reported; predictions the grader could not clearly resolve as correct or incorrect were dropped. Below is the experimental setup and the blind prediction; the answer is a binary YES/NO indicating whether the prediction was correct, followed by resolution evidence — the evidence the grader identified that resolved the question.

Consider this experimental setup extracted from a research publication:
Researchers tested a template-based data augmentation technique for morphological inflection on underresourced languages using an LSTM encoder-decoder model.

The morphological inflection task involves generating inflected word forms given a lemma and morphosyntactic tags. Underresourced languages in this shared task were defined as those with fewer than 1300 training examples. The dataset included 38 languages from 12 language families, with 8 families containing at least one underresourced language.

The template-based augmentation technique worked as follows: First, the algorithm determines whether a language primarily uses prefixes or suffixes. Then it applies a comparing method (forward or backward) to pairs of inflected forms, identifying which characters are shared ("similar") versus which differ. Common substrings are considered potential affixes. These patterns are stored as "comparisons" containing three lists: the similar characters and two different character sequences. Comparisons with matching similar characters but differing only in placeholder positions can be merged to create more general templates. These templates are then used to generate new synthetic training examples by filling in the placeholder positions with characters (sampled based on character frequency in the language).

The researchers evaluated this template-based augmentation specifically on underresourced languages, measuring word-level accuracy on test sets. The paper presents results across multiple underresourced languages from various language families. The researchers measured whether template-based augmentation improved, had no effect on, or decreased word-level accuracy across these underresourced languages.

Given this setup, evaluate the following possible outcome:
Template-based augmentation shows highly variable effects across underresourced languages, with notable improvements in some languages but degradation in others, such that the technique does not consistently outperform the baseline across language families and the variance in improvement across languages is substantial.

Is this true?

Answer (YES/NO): YES